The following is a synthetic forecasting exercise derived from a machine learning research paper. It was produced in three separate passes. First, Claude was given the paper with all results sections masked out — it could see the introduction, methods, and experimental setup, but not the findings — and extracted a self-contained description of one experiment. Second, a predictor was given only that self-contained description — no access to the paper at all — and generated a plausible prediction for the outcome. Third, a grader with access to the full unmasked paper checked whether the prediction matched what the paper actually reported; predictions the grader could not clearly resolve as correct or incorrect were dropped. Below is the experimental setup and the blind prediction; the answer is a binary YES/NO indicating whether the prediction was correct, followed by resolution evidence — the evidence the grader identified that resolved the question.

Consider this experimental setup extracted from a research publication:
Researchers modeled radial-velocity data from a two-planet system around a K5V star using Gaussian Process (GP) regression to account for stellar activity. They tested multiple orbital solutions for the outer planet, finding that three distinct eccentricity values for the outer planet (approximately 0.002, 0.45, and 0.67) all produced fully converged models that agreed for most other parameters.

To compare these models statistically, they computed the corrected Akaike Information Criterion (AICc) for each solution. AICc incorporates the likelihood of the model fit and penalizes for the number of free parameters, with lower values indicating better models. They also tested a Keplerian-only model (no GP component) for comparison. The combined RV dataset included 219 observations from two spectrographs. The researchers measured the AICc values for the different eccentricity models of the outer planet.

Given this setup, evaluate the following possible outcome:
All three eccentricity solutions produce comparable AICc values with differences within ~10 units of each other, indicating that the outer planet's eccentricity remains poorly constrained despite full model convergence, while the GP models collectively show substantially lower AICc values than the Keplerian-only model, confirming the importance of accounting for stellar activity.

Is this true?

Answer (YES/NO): NO